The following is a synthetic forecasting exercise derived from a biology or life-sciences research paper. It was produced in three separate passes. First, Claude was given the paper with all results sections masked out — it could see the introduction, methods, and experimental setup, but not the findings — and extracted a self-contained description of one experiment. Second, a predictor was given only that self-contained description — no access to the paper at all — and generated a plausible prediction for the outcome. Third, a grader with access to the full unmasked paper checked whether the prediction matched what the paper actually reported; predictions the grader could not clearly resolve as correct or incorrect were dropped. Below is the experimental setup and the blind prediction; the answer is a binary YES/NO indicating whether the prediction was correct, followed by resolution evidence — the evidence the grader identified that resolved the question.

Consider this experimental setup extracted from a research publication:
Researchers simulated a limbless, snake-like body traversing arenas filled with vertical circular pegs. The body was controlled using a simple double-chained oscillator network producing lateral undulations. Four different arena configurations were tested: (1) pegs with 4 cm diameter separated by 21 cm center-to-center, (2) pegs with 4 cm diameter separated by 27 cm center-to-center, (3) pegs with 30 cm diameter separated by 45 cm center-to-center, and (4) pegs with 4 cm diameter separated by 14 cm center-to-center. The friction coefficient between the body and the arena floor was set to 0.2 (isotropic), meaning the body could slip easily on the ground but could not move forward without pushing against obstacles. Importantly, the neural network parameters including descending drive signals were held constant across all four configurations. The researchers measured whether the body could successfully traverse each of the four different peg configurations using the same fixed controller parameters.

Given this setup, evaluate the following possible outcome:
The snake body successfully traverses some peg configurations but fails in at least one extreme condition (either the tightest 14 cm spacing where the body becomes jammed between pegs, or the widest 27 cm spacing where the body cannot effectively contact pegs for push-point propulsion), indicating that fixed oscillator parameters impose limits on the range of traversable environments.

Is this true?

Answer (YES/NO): NO